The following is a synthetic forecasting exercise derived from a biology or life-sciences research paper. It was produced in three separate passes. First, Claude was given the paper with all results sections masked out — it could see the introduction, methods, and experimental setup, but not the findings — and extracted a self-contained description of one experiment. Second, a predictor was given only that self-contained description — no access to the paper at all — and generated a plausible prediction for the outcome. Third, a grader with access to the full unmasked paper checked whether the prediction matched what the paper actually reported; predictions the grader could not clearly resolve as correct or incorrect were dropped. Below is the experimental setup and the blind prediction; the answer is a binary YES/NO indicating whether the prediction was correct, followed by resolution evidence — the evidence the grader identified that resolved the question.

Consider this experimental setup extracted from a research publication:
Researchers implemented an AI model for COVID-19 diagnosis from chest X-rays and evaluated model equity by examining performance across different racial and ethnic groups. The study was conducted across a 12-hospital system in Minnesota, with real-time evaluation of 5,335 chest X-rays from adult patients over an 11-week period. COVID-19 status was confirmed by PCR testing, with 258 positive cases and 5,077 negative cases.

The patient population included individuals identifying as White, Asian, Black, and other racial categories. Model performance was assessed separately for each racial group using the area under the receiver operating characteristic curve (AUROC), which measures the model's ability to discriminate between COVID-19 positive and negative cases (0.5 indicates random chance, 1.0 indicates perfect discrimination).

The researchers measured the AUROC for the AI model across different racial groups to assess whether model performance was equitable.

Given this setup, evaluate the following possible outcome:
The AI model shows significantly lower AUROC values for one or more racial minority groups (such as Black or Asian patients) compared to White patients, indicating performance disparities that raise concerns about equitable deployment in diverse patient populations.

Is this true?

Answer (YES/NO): NO